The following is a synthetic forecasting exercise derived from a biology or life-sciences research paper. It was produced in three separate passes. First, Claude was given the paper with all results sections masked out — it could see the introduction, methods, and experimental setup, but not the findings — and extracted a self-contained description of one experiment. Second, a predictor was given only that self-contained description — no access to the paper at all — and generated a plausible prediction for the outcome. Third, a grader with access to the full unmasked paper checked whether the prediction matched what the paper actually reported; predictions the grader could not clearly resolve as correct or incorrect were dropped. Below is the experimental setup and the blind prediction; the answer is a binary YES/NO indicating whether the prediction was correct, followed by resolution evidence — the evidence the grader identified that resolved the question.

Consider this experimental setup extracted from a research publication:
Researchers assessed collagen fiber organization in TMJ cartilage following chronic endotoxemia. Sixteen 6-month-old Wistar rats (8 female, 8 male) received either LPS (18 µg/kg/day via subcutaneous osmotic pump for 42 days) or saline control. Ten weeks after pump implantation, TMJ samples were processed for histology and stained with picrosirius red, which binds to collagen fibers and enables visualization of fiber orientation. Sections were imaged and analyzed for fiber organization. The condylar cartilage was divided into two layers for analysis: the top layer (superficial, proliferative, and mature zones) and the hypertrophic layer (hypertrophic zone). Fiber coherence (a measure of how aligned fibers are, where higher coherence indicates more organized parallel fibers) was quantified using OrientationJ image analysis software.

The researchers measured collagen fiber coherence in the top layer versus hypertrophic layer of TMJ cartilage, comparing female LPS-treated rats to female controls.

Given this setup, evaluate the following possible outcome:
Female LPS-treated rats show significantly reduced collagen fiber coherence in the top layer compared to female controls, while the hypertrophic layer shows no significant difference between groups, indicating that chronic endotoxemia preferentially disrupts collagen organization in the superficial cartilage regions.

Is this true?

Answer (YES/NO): NO